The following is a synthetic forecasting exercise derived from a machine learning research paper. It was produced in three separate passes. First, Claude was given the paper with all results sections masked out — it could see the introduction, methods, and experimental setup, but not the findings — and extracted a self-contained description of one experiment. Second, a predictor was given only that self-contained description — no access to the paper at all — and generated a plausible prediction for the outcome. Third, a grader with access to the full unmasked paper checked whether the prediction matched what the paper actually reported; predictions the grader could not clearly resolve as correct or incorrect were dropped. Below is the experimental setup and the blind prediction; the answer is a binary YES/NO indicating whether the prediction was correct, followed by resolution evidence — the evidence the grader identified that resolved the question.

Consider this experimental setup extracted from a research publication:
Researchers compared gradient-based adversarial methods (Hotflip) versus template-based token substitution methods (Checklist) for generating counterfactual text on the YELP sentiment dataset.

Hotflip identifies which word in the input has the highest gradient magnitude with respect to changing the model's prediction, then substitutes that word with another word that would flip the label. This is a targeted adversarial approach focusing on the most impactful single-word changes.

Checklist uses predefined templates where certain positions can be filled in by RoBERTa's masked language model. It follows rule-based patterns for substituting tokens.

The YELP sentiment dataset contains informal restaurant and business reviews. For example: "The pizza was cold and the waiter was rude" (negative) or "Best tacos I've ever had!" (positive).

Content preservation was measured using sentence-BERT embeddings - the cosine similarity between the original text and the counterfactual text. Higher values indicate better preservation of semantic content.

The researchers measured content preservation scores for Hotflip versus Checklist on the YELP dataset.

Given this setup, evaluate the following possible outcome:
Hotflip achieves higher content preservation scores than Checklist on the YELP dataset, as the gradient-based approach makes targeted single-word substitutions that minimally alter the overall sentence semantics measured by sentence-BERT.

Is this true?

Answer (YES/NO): YES